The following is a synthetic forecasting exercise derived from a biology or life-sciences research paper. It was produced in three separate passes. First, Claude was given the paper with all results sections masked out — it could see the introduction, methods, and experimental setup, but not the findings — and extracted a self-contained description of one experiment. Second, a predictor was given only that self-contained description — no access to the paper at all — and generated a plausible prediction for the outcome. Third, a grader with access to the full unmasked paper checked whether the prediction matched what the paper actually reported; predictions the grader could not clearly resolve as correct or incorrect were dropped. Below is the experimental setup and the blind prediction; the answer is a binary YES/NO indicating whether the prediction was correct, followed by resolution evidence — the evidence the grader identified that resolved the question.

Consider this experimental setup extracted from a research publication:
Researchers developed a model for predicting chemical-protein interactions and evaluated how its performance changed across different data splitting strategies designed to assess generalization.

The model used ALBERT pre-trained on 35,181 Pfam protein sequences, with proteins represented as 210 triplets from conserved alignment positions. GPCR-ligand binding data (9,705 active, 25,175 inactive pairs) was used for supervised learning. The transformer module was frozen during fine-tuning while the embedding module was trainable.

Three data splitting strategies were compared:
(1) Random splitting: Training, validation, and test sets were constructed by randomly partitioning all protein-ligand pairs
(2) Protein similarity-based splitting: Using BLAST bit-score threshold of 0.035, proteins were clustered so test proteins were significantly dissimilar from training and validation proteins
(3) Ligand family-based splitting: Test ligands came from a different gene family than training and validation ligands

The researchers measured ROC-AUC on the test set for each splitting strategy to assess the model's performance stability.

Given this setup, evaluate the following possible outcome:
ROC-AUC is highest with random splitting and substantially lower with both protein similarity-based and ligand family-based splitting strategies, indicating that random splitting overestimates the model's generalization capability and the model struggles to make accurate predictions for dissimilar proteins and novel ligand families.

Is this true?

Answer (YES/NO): NO